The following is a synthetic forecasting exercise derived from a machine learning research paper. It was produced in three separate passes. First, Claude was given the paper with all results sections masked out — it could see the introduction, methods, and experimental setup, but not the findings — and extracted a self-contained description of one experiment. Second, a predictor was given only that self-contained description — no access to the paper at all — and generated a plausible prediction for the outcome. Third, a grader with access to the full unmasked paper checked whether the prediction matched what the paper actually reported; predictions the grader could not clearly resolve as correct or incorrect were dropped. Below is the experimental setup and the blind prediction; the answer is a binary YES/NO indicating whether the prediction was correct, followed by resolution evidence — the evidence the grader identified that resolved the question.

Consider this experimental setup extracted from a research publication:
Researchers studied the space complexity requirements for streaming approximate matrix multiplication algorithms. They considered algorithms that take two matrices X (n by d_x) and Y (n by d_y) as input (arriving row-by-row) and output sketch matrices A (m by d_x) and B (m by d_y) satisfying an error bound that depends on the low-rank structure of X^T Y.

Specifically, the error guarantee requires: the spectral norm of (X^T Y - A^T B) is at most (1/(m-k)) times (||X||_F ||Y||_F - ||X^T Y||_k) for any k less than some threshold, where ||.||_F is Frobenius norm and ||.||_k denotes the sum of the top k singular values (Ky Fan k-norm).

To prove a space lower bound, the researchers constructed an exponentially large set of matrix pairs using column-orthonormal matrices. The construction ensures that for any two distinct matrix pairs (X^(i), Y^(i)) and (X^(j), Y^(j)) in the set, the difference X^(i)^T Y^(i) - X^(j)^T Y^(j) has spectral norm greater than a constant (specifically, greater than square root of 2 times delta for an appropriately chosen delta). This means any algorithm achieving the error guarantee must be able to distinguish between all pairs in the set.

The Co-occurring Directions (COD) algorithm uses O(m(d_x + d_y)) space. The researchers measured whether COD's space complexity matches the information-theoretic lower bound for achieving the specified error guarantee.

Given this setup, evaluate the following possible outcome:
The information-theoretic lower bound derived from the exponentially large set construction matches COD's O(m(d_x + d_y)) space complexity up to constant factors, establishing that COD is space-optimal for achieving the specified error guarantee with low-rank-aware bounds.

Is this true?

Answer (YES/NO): YES